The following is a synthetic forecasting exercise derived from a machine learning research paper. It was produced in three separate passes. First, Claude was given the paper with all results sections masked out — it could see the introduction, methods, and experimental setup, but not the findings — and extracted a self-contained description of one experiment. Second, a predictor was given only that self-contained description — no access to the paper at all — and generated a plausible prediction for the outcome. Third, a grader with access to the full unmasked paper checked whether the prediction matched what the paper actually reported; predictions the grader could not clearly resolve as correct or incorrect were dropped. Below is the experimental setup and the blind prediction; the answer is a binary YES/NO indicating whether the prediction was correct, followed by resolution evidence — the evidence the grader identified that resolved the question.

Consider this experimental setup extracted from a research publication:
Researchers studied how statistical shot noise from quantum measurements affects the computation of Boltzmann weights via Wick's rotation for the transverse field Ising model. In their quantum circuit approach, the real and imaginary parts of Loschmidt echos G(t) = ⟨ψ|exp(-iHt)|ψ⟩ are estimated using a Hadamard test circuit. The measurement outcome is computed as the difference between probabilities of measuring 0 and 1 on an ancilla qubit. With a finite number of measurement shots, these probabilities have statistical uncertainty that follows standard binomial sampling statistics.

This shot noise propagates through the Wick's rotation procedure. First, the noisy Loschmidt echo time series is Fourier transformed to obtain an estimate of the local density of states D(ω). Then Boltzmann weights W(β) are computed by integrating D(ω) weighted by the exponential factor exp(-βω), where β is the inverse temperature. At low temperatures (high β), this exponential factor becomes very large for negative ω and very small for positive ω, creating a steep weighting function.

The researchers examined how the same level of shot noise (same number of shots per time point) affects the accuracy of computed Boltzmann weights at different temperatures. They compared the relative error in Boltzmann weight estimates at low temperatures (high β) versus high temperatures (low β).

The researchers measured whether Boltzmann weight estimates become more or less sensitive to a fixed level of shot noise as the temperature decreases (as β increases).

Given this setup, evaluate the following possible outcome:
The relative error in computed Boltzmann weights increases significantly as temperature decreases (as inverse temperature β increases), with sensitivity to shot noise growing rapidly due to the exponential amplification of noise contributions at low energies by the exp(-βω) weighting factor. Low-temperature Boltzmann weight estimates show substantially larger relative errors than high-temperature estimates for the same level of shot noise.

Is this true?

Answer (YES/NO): YES